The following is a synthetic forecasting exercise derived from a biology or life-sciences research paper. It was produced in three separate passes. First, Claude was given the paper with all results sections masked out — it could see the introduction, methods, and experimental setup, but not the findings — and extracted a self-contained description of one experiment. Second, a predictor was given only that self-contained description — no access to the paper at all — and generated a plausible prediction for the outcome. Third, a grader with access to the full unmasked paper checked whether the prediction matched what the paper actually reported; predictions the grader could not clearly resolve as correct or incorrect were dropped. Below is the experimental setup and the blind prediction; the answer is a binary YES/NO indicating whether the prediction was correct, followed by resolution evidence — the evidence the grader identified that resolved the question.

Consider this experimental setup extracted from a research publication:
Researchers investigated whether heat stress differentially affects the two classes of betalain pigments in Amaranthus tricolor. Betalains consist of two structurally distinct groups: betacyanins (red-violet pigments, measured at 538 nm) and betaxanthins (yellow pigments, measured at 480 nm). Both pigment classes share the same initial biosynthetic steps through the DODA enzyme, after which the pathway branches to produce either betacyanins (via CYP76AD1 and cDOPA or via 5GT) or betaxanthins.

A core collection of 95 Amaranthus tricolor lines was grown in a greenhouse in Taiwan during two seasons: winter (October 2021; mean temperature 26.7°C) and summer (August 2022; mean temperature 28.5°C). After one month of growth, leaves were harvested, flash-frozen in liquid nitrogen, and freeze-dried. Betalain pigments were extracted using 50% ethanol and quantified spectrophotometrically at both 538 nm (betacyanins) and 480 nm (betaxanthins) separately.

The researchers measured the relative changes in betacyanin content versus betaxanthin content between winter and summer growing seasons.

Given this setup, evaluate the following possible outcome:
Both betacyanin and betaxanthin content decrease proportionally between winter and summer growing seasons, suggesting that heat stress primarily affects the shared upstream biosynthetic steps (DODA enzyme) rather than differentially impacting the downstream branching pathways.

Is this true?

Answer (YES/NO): NO